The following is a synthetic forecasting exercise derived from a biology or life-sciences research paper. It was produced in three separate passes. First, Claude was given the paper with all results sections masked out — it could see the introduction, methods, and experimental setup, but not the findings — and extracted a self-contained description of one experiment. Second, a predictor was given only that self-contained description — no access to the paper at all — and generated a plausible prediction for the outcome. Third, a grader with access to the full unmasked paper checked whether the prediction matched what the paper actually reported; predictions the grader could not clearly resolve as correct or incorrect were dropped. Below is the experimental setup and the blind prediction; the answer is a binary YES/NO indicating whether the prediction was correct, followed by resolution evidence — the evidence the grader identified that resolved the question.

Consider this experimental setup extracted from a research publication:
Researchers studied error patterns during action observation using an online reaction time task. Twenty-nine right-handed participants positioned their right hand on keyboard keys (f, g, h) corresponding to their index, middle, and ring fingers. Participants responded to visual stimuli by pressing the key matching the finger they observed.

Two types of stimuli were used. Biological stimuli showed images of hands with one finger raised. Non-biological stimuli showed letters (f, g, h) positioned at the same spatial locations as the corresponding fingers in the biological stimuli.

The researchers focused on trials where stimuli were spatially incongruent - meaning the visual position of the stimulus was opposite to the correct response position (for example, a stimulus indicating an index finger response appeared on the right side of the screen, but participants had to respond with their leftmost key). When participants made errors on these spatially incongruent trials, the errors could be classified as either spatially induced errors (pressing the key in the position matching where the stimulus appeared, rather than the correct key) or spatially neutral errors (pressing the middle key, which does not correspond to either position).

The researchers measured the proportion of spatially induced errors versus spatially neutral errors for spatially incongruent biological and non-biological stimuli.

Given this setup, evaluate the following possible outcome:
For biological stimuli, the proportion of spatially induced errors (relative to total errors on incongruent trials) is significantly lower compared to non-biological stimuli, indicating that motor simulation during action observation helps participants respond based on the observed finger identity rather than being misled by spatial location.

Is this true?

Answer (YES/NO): NO